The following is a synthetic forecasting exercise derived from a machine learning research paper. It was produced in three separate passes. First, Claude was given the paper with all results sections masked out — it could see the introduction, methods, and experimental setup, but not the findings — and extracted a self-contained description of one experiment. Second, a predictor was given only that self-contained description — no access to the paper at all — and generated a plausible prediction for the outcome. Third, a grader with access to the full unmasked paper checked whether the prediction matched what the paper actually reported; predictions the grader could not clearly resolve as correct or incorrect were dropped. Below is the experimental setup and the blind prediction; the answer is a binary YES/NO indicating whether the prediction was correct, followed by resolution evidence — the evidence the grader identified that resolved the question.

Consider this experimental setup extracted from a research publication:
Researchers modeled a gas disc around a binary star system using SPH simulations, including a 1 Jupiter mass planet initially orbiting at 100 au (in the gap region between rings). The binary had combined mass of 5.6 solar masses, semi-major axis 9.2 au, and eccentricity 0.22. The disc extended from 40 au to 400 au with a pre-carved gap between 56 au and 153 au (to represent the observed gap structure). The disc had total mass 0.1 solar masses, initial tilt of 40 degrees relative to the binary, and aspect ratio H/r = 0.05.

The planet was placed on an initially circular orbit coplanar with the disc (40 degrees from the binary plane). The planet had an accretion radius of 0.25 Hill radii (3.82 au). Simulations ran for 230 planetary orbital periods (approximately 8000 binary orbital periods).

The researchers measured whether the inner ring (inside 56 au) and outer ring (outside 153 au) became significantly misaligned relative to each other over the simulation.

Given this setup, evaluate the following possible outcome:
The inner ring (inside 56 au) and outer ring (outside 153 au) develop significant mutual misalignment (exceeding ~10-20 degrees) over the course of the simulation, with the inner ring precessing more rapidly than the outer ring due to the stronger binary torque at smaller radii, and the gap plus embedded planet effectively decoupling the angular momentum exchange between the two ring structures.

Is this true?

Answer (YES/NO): YES